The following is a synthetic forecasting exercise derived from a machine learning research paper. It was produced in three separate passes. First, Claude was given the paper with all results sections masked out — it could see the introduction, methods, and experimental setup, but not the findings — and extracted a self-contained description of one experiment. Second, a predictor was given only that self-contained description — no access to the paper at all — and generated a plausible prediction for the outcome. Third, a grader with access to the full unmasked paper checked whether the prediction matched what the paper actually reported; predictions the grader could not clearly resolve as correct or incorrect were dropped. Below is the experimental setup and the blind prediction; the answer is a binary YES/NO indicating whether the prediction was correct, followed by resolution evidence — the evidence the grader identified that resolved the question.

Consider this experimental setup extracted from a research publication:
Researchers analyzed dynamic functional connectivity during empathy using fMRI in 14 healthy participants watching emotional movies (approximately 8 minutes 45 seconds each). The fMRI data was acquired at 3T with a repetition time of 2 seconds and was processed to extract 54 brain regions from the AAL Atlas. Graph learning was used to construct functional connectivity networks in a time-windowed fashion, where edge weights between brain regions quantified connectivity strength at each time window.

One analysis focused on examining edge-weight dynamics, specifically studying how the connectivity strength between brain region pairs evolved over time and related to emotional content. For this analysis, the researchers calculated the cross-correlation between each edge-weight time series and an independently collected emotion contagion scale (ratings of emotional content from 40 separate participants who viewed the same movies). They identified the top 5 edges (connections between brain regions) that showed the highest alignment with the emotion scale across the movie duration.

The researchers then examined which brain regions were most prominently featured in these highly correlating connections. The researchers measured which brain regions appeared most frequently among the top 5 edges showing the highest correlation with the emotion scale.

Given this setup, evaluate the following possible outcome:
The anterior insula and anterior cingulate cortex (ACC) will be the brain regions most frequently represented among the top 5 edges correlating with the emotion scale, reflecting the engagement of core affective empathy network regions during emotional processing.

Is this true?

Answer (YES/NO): NO